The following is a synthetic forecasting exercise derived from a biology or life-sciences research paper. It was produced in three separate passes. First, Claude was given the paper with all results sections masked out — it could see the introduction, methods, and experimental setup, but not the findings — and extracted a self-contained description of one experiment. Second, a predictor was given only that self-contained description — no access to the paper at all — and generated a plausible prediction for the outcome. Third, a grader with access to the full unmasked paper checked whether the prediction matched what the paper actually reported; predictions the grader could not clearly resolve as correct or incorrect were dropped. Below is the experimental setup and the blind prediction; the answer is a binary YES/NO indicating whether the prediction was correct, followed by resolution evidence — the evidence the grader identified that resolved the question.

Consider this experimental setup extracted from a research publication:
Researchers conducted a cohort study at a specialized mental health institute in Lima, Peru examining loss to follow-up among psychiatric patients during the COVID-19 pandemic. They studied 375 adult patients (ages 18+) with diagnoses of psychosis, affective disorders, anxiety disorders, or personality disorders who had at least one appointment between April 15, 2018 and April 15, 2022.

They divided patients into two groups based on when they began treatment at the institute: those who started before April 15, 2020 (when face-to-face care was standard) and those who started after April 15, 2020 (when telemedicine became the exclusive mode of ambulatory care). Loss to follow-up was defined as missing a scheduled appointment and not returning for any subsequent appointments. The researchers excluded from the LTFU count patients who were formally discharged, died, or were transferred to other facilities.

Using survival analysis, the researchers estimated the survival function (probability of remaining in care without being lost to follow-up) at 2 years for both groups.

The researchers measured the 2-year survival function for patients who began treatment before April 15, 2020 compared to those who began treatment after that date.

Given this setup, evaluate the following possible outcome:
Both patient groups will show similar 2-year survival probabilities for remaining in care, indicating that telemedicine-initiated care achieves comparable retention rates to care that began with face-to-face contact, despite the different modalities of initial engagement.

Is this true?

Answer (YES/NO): NO